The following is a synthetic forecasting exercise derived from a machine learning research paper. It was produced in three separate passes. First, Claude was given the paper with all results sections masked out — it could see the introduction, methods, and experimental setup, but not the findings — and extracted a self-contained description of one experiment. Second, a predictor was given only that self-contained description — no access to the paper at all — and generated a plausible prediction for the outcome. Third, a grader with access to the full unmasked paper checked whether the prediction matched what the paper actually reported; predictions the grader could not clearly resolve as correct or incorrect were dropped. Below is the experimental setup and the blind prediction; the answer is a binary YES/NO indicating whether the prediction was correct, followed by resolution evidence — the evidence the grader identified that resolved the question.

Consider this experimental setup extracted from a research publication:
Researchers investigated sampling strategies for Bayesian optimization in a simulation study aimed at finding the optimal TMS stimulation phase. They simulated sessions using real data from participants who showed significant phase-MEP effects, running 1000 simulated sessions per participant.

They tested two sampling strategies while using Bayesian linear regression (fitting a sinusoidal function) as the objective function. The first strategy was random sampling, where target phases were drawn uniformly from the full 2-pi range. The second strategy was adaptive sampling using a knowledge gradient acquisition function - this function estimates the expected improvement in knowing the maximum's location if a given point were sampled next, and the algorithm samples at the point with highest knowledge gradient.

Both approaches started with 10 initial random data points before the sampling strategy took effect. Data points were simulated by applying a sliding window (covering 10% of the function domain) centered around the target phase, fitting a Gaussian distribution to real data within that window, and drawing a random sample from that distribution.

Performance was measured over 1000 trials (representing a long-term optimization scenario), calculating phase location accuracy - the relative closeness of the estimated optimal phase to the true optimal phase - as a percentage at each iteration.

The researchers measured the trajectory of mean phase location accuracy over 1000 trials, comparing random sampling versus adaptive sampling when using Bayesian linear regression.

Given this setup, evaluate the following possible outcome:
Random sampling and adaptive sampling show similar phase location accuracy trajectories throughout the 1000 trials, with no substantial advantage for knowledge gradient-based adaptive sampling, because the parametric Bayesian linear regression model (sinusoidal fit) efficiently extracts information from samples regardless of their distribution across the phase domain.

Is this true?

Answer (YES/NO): NO